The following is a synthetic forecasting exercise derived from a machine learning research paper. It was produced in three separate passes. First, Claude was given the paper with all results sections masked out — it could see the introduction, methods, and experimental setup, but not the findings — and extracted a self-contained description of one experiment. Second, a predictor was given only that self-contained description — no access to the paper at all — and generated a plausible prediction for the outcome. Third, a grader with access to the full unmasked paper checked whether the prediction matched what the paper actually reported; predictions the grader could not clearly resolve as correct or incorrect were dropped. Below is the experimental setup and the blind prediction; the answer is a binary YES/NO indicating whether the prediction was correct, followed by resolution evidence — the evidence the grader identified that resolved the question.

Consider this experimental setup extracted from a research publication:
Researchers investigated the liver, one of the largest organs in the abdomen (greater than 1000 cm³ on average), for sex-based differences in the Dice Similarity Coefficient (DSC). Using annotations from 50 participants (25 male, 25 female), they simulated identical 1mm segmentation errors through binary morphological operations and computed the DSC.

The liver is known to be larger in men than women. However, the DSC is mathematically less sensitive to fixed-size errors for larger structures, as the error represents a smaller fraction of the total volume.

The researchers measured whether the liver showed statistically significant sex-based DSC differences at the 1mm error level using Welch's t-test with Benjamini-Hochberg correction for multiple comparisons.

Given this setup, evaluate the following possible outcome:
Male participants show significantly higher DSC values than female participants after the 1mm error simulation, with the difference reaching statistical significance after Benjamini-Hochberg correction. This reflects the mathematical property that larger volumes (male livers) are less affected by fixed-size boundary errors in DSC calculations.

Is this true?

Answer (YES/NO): NO